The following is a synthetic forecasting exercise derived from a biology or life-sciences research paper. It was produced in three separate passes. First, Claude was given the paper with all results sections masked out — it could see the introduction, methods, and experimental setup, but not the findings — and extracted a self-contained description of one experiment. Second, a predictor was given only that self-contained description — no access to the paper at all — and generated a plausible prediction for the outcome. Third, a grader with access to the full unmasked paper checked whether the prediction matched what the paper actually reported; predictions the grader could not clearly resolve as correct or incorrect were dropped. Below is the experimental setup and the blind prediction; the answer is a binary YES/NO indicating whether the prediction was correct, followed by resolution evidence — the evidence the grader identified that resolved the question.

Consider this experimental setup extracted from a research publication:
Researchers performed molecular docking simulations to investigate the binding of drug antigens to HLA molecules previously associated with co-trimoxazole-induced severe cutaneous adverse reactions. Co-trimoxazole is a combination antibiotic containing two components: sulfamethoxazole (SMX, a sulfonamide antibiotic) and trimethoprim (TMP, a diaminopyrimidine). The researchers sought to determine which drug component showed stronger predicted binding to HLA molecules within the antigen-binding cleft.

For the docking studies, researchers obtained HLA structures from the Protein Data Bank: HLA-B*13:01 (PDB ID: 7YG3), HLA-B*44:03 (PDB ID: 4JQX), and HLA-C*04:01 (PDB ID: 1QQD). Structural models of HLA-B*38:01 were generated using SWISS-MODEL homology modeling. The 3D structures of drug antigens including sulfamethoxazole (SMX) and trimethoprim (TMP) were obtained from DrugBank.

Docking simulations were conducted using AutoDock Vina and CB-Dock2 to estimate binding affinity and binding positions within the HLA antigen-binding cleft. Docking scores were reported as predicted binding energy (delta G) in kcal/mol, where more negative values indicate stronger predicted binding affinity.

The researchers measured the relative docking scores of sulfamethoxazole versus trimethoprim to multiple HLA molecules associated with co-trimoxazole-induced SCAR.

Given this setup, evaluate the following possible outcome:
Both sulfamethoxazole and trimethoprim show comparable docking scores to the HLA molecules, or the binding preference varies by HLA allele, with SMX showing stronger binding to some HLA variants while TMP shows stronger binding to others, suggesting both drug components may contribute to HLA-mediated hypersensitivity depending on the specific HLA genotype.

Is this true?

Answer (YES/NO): NO